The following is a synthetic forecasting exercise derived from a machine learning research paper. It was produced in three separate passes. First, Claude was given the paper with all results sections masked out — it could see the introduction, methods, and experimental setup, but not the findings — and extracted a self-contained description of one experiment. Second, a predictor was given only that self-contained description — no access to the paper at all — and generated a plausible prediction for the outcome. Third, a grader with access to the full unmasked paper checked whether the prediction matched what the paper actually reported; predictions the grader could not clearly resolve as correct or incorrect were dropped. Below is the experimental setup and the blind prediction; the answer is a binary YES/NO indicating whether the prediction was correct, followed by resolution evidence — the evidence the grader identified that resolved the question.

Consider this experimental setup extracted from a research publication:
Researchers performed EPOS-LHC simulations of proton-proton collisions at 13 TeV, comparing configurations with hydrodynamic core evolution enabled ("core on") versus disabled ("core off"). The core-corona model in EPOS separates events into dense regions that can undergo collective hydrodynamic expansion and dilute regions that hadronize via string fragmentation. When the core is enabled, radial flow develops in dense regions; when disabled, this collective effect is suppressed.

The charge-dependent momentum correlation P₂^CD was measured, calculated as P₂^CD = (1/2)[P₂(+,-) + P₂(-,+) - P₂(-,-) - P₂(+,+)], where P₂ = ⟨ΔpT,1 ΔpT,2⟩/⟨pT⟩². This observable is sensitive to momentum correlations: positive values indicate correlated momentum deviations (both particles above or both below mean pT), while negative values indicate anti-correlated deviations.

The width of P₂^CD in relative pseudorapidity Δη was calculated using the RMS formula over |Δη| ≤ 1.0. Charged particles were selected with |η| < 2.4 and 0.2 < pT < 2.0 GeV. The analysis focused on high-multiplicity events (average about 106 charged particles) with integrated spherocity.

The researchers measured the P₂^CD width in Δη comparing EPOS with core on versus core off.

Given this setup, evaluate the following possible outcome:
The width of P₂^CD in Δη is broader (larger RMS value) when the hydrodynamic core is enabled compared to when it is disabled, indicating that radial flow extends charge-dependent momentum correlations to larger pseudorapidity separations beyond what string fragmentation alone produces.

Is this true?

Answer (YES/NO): NO